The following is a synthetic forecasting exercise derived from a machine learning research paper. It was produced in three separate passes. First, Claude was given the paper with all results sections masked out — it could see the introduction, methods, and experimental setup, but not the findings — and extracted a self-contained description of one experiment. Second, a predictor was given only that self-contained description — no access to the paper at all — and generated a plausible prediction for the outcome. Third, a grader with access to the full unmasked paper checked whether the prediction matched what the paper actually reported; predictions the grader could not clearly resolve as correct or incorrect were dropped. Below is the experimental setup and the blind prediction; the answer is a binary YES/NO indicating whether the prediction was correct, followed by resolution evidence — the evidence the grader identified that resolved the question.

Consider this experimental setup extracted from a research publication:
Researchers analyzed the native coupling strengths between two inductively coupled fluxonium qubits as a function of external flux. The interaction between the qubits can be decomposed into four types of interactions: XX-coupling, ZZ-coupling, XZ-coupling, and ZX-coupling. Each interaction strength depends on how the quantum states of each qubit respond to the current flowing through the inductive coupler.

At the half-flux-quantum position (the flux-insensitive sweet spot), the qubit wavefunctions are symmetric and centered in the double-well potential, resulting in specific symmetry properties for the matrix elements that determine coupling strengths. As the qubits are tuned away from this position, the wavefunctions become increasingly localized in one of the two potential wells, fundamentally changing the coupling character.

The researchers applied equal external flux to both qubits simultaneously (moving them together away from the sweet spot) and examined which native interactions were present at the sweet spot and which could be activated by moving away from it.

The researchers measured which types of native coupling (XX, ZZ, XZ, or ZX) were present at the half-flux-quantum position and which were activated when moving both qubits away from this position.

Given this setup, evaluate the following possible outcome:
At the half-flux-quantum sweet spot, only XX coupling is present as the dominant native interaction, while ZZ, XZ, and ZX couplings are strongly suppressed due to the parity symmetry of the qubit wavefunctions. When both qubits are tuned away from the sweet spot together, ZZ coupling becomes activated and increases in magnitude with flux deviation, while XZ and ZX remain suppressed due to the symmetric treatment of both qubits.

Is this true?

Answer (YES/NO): NO